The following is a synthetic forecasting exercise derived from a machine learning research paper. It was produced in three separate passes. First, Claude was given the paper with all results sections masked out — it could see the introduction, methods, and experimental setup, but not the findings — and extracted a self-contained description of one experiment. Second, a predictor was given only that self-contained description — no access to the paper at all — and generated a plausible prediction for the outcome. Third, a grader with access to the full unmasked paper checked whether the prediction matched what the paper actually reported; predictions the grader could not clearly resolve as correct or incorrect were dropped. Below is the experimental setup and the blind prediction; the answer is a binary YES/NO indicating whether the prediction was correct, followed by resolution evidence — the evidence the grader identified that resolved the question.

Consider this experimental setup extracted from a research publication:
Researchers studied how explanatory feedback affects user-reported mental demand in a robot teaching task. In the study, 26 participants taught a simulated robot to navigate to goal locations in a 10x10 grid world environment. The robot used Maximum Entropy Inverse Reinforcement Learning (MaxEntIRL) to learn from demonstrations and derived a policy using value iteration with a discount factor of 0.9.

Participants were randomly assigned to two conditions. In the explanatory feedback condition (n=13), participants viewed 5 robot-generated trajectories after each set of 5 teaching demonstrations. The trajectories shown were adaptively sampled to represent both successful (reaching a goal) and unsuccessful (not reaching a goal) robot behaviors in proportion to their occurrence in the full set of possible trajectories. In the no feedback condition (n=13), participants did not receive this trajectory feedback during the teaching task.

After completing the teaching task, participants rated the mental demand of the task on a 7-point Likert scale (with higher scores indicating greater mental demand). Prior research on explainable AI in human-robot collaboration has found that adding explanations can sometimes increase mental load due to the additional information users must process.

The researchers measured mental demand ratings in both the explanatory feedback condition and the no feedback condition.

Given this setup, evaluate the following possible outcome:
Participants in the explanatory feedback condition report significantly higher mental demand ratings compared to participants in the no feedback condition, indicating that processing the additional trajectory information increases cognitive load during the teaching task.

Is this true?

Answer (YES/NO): NO